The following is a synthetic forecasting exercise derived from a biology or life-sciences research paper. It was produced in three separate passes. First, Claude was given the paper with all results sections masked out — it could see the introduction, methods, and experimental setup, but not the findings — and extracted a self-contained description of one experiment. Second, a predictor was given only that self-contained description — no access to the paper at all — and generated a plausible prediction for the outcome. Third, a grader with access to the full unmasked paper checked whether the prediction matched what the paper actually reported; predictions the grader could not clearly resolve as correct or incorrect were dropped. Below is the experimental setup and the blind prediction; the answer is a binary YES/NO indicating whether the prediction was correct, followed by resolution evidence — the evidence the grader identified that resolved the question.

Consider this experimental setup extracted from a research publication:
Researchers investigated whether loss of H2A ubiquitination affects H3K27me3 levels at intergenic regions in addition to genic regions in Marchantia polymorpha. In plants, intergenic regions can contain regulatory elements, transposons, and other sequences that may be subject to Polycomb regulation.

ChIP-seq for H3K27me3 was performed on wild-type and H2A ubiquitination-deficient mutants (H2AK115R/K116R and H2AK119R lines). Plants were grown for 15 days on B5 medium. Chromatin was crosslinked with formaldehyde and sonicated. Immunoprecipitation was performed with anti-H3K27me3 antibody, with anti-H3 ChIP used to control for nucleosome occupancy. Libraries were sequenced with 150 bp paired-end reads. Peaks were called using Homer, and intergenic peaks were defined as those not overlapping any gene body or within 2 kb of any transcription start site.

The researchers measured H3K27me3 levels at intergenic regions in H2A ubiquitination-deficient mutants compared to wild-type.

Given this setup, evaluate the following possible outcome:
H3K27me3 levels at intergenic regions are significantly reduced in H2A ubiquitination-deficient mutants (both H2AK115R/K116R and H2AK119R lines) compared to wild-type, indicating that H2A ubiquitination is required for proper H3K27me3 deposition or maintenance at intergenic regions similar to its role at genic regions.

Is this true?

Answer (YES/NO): YES